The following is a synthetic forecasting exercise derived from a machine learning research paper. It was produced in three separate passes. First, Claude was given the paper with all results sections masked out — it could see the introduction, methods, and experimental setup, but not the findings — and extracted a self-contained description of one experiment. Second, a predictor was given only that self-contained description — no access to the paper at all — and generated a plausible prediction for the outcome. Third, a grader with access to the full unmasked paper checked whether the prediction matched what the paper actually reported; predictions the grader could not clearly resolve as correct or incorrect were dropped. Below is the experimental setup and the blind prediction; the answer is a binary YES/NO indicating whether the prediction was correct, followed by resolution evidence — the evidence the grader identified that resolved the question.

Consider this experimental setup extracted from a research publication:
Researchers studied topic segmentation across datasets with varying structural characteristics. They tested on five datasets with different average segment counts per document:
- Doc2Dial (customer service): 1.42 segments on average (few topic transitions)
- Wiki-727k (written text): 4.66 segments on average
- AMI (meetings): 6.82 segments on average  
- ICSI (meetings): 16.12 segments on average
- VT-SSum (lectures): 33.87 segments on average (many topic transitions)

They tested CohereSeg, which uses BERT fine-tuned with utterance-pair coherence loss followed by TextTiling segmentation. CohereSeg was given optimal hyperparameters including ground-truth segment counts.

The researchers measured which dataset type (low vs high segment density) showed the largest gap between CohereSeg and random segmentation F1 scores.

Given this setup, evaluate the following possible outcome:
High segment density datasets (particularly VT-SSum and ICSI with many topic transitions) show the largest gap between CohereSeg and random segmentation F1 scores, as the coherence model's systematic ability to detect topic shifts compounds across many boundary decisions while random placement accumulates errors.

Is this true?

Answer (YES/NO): NO